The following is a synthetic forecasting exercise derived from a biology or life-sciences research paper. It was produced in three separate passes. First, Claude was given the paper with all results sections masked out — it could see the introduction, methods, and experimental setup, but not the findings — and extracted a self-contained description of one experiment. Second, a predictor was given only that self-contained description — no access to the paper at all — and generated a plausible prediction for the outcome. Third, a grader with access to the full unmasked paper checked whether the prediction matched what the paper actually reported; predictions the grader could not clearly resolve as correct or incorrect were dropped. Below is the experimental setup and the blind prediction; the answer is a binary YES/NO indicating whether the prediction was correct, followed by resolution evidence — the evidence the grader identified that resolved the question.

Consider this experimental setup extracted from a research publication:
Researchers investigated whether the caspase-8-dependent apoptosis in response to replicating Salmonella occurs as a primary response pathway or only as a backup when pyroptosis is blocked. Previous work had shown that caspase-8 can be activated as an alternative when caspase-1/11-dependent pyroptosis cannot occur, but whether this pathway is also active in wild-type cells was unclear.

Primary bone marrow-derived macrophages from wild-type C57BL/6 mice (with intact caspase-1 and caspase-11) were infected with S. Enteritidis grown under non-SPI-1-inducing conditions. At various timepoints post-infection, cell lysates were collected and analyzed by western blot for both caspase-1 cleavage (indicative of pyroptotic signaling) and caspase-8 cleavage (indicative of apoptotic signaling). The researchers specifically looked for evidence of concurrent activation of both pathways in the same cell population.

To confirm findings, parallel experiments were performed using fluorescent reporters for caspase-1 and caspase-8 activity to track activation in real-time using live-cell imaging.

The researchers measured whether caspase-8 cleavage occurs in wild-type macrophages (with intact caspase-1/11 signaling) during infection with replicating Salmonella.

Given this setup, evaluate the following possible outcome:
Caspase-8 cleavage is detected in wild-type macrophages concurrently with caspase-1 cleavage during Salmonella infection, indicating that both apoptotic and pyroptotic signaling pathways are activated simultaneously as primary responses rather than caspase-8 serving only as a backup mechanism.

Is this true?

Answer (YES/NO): YES